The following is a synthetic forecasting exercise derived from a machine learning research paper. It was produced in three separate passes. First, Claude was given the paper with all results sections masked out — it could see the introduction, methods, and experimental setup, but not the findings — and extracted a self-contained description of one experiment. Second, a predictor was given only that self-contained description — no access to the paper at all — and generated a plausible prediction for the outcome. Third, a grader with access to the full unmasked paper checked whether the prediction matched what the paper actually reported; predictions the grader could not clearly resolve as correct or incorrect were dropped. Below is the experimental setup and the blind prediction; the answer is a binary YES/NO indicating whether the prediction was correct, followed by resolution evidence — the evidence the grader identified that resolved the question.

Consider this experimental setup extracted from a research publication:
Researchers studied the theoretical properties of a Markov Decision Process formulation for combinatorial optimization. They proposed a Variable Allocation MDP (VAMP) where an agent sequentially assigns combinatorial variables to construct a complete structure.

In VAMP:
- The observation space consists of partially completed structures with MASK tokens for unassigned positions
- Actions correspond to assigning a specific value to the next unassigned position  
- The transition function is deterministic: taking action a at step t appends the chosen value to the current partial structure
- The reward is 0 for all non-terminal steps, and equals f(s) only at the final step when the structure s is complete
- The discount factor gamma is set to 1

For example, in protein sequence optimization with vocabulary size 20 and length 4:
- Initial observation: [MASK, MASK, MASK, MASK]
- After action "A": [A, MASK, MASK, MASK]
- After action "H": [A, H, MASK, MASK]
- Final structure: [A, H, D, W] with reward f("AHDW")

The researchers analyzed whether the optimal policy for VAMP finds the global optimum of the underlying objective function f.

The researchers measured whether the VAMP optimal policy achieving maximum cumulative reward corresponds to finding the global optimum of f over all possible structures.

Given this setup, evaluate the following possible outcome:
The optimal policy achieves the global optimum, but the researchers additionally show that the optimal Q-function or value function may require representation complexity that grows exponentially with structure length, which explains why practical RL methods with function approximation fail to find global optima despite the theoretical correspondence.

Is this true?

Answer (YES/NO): NO